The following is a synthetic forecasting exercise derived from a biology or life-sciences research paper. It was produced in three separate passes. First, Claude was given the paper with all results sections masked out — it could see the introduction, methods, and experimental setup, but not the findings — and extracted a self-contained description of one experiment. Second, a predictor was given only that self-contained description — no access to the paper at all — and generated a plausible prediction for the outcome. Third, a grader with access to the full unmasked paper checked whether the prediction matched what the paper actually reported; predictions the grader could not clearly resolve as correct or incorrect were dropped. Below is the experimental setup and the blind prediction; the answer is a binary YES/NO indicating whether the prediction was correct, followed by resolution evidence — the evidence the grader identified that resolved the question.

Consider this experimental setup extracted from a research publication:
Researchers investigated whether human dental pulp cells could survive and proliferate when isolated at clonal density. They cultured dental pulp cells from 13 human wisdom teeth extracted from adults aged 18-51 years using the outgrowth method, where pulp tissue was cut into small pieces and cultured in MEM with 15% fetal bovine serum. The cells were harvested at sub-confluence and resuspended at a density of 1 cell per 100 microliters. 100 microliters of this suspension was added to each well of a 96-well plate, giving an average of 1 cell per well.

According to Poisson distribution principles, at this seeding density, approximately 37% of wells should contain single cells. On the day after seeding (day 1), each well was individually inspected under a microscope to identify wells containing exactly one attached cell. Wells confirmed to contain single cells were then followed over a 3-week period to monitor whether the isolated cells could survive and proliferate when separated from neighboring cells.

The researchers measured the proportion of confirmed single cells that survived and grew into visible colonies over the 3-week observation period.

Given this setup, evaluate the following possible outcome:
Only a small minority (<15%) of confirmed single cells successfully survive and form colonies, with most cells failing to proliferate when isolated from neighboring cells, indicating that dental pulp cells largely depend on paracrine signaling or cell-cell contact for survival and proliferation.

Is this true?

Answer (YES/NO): NO